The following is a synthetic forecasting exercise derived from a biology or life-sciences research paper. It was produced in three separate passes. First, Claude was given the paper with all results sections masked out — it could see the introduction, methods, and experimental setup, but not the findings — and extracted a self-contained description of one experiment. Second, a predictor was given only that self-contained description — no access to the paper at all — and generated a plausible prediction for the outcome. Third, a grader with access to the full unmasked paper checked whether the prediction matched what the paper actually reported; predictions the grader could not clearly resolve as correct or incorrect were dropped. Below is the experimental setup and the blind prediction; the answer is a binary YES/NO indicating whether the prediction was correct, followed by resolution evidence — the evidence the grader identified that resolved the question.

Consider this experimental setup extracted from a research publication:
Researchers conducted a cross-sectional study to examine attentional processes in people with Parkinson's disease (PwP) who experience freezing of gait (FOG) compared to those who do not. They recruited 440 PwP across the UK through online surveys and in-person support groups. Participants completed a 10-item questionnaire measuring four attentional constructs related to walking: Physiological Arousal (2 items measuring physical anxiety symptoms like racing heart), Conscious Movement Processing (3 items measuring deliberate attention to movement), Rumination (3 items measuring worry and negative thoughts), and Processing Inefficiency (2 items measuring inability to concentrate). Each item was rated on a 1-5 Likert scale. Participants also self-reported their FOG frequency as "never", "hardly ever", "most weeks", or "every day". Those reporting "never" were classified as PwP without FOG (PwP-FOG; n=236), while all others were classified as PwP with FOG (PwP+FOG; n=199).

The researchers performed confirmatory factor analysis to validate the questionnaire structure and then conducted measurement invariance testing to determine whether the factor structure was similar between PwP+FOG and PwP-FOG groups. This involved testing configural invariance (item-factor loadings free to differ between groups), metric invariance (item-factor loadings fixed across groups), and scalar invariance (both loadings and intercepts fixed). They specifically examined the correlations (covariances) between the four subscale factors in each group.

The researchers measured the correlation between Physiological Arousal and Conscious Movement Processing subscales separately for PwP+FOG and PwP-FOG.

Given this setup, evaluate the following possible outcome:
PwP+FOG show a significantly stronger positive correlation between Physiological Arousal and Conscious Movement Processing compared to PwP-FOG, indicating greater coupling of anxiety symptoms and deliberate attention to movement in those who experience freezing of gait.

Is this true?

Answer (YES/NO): NO